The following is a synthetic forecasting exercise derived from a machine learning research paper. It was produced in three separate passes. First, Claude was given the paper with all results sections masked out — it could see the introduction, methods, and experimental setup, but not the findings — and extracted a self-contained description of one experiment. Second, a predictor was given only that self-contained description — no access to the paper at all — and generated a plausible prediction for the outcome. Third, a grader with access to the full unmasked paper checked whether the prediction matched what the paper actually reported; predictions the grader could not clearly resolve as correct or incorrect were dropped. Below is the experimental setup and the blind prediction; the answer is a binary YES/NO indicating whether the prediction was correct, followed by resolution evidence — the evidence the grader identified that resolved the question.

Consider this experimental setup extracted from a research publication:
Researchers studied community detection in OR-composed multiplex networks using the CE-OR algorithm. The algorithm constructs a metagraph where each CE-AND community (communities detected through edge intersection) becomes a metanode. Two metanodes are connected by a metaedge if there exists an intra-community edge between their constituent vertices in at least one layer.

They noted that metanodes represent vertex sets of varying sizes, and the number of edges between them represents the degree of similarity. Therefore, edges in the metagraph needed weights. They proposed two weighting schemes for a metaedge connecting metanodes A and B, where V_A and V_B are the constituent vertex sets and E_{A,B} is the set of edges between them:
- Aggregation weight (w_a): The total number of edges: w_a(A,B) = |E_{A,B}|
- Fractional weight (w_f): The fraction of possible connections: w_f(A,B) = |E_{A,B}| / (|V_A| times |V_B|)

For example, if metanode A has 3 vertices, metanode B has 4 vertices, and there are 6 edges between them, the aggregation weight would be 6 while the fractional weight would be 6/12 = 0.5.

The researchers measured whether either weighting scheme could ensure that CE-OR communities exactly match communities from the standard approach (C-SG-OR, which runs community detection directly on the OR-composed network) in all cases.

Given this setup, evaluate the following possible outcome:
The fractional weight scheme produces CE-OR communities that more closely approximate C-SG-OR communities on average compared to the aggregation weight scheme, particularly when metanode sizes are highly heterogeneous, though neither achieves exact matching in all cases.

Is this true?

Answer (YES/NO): NO